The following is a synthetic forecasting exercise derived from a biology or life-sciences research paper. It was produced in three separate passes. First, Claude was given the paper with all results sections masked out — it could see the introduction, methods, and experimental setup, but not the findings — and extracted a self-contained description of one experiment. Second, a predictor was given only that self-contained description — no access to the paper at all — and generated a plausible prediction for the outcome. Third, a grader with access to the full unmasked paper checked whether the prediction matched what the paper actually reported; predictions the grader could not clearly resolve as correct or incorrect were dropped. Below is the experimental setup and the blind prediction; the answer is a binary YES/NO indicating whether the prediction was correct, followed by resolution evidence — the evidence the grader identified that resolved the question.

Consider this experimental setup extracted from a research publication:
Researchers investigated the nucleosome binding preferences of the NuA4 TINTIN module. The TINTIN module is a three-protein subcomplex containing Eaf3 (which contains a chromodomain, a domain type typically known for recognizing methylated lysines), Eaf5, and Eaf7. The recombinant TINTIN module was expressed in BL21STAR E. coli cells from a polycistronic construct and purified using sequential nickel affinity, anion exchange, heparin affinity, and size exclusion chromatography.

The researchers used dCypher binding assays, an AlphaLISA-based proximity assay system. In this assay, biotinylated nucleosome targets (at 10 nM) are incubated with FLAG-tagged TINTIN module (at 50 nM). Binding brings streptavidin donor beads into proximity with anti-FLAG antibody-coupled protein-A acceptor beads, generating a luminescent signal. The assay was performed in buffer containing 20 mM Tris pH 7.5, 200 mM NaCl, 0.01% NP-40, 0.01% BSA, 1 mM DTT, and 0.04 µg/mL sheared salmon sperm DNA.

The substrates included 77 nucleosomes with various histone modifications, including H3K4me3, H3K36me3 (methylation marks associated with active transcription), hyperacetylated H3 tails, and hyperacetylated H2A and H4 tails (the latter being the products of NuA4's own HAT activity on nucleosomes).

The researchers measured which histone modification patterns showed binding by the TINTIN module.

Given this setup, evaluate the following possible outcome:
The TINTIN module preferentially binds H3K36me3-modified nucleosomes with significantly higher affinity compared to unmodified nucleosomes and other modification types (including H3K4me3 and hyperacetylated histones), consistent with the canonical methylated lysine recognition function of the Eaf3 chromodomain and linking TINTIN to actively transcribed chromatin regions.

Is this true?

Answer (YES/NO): NO